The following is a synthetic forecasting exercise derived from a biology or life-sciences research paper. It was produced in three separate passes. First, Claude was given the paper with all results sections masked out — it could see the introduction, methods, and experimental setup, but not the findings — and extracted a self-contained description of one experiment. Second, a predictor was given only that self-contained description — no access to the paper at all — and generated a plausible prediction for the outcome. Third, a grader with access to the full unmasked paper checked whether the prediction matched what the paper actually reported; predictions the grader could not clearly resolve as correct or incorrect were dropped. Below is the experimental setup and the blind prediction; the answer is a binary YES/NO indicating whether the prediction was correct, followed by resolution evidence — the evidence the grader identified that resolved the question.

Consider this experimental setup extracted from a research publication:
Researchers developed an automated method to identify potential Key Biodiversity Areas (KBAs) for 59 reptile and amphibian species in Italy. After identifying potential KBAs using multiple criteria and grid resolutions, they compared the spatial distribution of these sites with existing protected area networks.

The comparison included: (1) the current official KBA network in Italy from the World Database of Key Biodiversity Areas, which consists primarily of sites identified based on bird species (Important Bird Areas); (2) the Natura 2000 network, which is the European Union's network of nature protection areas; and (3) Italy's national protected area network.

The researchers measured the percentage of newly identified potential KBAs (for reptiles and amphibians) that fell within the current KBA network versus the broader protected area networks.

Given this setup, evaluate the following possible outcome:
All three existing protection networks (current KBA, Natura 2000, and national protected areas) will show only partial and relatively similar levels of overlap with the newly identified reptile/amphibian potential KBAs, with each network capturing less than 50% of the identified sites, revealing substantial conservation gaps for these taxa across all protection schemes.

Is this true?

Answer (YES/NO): YES